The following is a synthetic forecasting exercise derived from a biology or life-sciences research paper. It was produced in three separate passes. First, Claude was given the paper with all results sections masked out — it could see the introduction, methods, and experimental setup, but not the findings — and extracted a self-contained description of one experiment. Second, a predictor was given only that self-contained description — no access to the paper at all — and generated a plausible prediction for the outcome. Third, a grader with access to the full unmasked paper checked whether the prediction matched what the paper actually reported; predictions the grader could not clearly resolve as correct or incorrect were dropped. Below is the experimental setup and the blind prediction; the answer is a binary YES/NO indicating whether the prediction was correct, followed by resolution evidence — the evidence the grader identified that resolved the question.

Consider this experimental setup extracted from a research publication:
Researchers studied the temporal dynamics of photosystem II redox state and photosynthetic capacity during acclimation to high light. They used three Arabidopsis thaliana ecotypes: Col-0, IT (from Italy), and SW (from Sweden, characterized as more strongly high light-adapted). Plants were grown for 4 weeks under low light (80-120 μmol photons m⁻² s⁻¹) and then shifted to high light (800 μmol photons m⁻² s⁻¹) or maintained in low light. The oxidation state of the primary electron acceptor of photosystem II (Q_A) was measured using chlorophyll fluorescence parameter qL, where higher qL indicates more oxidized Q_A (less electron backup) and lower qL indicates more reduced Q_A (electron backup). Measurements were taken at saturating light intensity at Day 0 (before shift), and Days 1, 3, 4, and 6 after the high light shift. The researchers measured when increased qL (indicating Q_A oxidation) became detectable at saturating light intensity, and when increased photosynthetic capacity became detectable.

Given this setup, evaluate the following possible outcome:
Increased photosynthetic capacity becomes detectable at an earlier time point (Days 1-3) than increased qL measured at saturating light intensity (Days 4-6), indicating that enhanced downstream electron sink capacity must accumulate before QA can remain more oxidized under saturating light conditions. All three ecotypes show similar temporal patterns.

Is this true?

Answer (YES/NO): NO